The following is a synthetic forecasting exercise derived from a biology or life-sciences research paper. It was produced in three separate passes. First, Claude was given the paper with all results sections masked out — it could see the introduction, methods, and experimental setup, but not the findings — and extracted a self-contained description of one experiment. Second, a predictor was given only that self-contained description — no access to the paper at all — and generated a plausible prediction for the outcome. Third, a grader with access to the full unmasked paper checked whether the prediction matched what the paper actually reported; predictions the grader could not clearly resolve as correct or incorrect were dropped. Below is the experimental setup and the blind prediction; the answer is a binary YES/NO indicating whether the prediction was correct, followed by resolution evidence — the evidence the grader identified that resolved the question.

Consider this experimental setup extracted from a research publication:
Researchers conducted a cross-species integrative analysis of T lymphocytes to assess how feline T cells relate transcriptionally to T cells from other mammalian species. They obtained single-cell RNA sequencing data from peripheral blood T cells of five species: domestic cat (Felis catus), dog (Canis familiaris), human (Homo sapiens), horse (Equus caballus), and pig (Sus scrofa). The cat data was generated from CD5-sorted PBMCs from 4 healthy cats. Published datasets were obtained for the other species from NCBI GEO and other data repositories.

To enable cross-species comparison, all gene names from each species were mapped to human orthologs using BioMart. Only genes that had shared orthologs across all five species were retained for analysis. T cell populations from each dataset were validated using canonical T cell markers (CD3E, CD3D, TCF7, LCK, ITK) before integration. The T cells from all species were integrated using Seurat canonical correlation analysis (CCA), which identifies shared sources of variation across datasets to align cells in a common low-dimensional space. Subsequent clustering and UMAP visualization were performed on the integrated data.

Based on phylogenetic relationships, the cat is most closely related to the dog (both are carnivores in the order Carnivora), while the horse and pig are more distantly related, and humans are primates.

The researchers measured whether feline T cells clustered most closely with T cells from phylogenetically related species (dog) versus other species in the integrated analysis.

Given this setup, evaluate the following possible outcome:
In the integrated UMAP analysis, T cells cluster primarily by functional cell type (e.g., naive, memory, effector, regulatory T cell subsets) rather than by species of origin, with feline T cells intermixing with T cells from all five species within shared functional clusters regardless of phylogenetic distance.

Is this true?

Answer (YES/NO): YES